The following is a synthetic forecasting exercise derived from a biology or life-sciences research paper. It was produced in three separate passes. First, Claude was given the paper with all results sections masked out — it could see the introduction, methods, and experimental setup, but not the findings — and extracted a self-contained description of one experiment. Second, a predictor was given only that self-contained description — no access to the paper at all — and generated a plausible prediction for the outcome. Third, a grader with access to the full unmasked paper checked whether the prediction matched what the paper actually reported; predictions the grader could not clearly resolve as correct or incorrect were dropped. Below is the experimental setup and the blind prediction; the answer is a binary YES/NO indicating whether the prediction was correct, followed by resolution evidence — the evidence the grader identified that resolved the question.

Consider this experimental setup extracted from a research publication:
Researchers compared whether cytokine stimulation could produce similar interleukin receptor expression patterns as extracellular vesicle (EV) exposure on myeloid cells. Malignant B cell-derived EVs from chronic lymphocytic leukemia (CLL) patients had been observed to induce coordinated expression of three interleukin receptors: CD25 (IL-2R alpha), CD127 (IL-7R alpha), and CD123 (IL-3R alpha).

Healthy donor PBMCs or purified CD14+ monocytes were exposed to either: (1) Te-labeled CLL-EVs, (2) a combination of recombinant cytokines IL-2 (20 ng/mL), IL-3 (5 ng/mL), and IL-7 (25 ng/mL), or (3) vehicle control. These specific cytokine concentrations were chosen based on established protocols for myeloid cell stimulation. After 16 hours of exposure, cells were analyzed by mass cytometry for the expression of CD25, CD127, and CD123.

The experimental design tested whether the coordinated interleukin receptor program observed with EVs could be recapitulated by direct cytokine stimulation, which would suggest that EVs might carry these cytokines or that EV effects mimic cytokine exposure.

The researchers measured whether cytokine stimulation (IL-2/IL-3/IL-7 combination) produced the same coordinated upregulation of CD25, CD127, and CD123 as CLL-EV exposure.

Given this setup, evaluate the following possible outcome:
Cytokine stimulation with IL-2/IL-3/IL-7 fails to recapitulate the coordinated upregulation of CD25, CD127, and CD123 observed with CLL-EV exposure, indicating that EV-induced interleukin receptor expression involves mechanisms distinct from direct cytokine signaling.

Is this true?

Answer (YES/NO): YES